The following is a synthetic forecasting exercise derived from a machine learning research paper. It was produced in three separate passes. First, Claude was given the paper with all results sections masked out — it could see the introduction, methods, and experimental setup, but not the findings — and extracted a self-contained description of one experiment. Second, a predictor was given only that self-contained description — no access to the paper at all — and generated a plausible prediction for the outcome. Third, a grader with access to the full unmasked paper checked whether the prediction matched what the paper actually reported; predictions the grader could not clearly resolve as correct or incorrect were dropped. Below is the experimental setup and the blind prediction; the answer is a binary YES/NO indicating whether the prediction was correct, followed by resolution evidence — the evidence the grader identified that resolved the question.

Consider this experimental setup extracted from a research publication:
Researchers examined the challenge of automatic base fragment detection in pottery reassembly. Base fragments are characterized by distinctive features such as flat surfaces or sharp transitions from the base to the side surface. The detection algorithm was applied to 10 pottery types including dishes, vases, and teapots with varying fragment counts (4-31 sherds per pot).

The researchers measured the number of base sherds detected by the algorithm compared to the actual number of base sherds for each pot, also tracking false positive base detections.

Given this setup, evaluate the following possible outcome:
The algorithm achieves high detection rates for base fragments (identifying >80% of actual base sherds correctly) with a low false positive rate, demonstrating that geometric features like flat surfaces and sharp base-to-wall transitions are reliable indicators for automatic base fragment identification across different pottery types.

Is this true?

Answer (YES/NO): NO